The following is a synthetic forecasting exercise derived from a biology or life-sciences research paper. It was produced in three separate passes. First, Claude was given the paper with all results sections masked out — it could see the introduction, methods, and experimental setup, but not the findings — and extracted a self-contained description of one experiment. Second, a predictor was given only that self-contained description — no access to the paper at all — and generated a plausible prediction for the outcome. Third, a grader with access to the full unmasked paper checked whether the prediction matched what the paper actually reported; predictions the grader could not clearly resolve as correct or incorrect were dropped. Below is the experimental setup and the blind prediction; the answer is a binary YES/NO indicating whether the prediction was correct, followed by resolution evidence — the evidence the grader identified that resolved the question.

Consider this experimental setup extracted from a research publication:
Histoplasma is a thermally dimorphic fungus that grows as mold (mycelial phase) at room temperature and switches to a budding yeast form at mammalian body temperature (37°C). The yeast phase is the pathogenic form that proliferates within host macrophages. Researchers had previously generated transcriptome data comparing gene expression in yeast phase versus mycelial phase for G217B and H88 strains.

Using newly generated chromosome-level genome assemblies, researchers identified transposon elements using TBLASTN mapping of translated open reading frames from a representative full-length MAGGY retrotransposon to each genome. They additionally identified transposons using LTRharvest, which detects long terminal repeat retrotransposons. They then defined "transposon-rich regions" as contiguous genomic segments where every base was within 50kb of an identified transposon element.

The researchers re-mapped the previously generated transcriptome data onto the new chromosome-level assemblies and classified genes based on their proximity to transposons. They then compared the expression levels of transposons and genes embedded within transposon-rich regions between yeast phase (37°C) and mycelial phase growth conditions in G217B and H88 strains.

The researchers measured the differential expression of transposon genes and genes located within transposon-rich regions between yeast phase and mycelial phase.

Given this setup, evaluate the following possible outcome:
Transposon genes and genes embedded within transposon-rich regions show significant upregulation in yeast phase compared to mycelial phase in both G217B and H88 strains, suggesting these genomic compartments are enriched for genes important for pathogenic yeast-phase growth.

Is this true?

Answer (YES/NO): YES